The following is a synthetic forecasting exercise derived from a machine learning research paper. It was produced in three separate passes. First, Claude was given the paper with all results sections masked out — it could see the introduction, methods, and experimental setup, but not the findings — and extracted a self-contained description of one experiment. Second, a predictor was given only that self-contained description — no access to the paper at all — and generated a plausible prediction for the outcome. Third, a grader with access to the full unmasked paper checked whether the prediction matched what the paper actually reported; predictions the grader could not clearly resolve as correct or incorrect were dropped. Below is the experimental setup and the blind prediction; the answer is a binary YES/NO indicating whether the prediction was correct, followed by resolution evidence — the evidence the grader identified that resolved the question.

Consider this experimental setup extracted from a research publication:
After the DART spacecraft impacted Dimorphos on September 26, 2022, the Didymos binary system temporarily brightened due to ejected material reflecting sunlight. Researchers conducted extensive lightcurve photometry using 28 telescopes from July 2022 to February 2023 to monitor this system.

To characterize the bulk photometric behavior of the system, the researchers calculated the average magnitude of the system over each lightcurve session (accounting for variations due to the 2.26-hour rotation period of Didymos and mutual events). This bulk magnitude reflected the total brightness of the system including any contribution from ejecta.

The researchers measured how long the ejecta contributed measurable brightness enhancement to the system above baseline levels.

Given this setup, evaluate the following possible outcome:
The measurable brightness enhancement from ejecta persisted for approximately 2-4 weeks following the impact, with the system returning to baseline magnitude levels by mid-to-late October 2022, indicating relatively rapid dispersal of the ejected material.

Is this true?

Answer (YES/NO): YES